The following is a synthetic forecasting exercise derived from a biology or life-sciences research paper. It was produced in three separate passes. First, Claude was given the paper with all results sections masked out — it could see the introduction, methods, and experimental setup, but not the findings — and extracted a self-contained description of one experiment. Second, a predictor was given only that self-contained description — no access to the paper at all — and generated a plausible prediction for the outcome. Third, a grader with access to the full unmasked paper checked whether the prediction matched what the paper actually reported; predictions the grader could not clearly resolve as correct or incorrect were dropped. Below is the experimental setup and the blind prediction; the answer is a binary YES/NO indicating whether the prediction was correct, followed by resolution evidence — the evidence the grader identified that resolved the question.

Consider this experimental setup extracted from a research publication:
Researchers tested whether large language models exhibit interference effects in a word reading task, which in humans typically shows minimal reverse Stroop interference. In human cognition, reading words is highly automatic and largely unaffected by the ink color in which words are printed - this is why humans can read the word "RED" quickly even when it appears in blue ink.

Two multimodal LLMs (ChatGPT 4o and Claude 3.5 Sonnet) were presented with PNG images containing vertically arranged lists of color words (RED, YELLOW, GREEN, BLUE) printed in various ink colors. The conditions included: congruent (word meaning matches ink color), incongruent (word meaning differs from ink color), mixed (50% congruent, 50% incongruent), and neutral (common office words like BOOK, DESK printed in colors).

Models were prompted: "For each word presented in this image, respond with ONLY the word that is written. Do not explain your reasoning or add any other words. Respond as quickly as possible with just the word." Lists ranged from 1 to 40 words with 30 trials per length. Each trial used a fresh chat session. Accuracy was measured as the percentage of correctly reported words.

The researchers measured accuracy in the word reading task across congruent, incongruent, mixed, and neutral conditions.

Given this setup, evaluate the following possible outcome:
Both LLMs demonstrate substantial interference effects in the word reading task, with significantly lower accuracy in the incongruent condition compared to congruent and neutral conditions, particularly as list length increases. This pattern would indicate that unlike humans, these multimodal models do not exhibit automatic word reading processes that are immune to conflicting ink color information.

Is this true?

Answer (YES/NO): NO